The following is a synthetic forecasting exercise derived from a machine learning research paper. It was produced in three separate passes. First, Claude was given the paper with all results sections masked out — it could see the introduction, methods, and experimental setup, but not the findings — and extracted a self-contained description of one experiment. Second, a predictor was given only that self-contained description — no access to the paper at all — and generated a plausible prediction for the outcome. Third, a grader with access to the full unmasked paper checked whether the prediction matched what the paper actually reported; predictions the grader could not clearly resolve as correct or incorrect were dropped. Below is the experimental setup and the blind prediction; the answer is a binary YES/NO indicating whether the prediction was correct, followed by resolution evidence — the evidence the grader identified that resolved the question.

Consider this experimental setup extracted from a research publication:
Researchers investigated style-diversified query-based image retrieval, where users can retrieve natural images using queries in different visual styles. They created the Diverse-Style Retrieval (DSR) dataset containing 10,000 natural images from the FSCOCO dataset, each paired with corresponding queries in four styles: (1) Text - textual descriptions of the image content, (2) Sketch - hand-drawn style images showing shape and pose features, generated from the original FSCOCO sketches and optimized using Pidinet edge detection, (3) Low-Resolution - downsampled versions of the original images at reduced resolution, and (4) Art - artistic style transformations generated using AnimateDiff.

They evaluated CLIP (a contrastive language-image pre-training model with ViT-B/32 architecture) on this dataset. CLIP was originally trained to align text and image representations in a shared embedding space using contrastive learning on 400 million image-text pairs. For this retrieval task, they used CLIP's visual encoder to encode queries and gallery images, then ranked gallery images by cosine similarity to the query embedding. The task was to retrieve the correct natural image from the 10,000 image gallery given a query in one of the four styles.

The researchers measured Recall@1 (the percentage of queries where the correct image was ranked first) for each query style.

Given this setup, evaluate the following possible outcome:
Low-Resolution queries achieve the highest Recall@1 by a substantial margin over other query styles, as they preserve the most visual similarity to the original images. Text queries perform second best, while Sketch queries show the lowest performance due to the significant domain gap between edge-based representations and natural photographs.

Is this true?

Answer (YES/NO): NO